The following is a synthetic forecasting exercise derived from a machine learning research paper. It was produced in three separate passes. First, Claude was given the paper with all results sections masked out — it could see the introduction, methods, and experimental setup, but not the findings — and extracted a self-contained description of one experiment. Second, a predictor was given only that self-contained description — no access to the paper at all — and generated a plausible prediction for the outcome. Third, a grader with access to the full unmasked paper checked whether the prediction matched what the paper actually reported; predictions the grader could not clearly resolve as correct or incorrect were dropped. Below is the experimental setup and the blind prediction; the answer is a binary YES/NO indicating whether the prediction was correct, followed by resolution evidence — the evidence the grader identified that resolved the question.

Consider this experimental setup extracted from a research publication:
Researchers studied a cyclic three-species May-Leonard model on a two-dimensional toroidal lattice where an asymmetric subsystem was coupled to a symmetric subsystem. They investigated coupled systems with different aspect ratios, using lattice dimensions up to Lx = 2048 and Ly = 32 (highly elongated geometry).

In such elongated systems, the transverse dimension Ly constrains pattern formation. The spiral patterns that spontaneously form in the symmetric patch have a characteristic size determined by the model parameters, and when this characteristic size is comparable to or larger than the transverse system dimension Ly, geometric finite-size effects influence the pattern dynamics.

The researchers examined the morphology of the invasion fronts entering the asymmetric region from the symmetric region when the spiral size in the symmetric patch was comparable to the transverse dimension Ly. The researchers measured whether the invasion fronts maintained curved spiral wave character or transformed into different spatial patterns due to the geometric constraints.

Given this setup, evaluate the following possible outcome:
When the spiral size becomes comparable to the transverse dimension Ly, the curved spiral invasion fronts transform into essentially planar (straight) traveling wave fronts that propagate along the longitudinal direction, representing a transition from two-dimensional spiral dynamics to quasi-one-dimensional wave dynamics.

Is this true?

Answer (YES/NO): YES